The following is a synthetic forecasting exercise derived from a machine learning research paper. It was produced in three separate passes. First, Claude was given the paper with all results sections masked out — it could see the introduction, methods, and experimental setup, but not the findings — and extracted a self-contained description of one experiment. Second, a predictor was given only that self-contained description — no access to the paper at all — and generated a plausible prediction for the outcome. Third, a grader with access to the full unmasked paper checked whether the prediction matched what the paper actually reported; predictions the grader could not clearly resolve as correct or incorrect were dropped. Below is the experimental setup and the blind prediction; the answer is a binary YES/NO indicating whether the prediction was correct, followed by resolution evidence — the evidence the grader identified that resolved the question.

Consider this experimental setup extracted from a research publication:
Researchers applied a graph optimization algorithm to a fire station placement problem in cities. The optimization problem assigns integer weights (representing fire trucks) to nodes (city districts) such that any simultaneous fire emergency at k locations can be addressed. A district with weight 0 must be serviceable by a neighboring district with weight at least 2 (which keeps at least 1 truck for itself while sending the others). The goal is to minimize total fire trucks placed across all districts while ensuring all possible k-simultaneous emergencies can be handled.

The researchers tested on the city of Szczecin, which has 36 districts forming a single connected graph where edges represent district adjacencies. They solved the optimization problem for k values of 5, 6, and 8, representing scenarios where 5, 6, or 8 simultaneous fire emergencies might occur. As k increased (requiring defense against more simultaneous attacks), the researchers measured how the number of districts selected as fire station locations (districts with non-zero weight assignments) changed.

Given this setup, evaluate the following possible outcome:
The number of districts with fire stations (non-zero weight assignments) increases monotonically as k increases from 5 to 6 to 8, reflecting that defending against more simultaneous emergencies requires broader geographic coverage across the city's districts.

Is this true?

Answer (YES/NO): NO